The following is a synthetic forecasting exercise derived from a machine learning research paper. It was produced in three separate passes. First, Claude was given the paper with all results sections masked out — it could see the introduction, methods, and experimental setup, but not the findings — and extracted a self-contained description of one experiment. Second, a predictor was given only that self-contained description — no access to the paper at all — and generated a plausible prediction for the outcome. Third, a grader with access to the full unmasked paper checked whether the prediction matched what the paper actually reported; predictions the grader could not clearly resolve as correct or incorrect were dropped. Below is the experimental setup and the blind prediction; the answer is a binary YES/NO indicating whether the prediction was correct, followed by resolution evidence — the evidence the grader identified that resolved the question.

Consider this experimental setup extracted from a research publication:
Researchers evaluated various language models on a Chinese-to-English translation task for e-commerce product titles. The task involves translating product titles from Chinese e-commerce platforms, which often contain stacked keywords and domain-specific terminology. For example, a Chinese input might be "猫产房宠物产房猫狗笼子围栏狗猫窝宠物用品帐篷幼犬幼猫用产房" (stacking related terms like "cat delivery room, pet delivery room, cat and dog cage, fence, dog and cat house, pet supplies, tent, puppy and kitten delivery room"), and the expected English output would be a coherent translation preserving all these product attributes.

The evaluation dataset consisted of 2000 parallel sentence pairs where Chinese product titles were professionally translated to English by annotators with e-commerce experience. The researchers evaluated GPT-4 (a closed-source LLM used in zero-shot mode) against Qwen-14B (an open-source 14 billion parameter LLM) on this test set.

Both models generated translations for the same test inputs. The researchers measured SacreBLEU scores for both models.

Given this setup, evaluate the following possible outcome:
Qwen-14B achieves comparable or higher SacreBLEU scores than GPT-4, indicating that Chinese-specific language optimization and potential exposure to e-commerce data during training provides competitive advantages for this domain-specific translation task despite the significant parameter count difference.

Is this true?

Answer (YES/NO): YES